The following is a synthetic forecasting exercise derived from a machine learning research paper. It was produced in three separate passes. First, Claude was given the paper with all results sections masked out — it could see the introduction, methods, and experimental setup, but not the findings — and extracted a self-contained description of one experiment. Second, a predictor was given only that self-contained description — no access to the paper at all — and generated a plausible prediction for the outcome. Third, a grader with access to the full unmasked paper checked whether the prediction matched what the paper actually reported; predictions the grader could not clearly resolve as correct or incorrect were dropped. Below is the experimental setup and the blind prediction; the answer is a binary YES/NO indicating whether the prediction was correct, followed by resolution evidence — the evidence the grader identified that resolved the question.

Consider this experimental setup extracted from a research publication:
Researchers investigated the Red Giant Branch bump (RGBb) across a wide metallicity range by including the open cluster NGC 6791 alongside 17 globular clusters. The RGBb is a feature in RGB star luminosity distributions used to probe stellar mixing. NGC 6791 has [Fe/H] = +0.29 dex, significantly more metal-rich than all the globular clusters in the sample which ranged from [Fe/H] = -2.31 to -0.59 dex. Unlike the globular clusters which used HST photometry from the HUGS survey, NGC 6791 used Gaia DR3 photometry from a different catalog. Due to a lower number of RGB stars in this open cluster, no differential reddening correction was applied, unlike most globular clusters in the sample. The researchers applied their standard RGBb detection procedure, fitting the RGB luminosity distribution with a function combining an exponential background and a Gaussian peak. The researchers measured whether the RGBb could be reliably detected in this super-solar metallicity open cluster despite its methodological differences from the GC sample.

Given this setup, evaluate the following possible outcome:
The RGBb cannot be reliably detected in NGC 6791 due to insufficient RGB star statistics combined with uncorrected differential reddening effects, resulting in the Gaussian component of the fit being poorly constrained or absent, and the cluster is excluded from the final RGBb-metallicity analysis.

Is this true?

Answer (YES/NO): NO